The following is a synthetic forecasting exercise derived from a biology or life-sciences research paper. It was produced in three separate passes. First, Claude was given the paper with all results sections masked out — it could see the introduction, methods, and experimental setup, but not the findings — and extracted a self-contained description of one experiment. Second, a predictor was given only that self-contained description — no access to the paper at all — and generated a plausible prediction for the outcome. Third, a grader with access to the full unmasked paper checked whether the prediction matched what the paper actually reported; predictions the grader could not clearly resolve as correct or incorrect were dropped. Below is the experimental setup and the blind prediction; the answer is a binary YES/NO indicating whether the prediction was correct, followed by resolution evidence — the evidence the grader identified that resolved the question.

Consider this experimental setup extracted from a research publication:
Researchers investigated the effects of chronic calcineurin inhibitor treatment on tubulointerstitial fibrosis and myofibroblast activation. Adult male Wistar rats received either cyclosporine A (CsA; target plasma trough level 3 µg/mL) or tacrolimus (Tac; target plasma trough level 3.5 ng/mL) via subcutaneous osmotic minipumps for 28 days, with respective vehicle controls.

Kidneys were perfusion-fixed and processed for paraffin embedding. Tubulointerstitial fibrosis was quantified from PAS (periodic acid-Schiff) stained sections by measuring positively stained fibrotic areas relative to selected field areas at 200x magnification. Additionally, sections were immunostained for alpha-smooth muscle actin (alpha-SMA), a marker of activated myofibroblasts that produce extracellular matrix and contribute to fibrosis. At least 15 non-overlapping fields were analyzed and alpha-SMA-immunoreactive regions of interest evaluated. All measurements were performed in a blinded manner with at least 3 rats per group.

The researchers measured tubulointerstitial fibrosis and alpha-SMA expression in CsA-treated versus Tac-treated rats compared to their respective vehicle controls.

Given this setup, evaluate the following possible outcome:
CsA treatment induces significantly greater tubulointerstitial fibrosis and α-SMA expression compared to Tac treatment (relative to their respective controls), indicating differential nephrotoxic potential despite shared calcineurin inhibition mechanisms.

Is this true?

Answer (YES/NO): NO